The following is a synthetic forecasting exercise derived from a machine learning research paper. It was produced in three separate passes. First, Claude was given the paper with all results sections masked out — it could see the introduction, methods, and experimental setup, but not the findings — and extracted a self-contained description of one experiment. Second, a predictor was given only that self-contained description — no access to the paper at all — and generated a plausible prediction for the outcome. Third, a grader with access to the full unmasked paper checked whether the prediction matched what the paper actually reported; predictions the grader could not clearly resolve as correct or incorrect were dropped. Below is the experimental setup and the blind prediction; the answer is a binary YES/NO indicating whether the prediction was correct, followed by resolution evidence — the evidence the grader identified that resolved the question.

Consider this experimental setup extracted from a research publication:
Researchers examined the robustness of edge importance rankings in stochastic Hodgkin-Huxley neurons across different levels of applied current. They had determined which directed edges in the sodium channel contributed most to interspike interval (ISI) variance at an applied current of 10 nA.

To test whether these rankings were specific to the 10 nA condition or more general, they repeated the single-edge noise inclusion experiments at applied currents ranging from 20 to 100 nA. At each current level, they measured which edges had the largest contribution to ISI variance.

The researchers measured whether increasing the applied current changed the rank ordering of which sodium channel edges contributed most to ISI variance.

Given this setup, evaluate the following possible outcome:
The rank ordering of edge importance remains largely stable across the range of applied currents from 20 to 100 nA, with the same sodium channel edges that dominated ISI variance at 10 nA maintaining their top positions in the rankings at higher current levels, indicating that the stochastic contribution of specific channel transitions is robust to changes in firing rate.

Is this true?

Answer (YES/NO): YES